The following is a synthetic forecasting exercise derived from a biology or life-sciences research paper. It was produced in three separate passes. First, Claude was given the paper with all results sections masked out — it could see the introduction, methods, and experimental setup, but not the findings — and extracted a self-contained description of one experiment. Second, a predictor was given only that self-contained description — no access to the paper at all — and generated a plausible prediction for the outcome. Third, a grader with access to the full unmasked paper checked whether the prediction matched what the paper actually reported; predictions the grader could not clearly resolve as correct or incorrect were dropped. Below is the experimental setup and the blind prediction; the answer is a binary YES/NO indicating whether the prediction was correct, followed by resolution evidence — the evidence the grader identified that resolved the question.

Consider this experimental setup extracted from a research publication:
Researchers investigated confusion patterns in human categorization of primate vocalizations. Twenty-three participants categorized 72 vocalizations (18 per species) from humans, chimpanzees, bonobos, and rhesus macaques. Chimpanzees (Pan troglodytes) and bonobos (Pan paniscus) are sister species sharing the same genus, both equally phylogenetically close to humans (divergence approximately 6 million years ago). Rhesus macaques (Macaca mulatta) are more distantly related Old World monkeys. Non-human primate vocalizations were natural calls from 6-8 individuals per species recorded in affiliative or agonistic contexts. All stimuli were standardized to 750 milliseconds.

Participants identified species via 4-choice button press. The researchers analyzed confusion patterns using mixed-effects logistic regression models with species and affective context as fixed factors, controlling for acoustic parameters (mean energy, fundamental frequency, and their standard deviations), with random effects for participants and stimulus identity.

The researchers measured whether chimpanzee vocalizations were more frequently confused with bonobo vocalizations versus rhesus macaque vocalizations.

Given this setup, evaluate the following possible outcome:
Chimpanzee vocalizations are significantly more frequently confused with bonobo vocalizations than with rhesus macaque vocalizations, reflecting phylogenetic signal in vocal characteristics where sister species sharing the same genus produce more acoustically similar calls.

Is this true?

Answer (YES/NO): YES